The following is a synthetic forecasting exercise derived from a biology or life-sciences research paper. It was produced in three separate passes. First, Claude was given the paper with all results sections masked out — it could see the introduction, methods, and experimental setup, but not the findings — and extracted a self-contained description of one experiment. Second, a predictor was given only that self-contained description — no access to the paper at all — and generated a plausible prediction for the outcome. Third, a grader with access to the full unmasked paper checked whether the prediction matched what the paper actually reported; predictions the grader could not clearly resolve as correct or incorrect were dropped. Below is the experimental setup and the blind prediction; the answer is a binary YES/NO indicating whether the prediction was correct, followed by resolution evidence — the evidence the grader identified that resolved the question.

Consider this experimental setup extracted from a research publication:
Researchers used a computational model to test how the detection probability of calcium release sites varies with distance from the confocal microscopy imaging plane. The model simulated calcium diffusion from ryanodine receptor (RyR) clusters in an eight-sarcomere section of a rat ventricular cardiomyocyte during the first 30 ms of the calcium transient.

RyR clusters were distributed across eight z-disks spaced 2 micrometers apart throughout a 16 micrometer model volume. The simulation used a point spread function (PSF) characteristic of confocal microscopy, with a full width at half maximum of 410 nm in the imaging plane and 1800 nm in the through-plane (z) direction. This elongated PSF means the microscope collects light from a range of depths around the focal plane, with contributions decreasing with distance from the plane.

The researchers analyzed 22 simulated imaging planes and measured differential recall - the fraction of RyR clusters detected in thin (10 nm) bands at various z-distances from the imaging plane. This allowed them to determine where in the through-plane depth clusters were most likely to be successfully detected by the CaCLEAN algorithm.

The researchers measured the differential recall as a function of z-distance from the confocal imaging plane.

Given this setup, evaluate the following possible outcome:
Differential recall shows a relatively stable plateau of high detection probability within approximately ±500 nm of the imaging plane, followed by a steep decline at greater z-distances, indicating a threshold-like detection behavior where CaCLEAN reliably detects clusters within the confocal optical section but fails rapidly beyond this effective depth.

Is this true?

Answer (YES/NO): NO